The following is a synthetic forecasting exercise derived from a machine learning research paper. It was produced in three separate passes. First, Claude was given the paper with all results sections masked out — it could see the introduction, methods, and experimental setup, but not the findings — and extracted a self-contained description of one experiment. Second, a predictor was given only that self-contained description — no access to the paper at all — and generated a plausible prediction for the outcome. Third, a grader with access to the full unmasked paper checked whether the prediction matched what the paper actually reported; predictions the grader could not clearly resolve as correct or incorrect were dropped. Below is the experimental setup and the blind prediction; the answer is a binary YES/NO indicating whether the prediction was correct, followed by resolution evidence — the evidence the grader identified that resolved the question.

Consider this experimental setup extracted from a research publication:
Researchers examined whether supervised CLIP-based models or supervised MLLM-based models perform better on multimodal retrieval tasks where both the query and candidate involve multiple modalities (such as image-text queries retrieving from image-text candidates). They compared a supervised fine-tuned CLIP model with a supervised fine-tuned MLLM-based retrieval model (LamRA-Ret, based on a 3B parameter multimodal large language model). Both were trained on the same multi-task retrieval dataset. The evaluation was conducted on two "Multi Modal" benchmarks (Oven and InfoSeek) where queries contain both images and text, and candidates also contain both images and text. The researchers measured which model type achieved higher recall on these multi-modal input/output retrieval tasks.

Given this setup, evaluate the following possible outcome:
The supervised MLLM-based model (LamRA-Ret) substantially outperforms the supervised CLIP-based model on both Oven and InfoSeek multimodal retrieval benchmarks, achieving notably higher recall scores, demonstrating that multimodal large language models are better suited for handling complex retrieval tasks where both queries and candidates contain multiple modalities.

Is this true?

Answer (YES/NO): YES